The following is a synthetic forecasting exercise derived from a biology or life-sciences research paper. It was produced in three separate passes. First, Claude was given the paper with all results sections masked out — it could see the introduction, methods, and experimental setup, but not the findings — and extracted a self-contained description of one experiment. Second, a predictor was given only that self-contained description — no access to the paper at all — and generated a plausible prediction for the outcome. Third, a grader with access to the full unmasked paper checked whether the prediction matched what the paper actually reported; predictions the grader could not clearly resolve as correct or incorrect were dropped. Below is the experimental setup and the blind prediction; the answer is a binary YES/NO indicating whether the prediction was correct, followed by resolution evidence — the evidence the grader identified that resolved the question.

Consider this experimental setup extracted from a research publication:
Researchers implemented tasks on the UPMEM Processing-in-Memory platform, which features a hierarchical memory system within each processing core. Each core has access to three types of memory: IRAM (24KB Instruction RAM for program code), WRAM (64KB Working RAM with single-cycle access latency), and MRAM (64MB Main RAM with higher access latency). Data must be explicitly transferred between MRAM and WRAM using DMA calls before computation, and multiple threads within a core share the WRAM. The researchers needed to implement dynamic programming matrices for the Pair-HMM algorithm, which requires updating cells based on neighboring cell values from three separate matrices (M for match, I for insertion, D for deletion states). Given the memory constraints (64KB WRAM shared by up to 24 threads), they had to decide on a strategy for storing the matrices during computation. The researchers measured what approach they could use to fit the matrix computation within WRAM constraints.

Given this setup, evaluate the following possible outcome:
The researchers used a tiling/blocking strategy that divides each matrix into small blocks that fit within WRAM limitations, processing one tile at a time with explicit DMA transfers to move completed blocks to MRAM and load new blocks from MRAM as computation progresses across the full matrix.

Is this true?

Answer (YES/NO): NO